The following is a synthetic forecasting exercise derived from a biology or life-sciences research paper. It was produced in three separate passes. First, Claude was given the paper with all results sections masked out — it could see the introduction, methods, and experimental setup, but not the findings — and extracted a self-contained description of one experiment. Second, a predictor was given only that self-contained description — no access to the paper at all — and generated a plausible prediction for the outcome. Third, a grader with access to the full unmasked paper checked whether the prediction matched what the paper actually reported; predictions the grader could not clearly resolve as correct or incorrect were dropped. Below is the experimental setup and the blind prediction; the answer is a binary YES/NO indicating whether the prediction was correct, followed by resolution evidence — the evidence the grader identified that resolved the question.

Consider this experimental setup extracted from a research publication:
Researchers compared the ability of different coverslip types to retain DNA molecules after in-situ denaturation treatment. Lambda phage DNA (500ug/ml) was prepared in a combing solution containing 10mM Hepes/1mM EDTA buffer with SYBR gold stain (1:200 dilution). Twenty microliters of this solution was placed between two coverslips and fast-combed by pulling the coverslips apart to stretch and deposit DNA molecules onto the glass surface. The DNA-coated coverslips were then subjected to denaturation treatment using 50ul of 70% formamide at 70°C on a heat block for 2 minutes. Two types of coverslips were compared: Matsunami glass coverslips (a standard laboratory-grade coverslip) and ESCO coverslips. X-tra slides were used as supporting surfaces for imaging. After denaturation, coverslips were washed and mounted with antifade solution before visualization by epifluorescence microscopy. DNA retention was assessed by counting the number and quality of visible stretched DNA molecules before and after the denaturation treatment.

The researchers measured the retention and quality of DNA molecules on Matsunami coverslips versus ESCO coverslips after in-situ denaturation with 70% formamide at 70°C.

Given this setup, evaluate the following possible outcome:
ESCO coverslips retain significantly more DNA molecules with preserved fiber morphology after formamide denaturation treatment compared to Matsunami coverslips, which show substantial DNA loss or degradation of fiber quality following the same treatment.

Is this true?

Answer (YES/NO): YES